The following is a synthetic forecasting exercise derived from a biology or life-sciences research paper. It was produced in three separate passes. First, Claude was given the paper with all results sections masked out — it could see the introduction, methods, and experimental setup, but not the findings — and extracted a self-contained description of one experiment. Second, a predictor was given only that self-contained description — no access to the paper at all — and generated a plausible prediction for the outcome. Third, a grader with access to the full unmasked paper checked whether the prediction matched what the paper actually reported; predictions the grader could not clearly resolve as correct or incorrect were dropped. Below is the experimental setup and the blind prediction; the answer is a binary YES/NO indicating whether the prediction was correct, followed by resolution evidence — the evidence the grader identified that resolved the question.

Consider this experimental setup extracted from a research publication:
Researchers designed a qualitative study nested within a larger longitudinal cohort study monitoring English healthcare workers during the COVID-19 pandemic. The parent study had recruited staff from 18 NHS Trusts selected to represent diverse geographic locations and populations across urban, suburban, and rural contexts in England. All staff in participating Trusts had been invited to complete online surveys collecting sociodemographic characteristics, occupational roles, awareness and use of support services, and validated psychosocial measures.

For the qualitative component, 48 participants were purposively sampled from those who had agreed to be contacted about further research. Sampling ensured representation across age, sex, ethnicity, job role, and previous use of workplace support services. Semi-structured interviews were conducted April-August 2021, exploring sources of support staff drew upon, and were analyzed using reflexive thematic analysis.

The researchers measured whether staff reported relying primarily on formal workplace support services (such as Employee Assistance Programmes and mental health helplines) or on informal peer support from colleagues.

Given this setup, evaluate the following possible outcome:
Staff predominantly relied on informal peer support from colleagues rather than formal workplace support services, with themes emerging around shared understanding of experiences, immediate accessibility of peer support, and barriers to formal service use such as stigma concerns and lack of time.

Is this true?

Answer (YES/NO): NO